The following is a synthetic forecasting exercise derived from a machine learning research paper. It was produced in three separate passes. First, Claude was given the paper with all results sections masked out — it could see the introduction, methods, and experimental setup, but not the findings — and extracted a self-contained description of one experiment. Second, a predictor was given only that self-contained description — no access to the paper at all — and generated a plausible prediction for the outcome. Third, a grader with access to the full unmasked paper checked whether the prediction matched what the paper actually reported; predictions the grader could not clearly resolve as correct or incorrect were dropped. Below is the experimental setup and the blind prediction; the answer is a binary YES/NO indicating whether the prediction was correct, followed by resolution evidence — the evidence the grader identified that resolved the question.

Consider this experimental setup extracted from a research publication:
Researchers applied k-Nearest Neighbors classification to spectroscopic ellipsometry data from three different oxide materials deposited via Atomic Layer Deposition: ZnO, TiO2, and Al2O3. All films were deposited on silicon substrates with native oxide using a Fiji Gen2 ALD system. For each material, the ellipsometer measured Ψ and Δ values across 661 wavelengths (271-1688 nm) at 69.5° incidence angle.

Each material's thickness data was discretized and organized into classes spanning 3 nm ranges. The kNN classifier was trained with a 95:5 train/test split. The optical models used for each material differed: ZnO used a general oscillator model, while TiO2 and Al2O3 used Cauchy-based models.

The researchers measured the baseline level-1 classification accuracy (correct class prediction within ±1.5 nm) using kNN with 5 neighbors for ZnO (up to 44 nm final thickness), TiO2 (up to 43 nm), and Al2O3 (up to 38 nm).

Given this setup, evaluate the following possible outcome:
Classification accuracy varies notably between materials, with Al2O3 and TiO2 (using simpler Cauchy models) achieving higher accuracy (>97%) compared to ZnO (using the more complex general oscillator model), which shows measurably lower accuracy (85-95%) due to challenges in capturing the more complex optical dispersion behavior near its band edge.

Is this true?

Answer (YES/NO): NO